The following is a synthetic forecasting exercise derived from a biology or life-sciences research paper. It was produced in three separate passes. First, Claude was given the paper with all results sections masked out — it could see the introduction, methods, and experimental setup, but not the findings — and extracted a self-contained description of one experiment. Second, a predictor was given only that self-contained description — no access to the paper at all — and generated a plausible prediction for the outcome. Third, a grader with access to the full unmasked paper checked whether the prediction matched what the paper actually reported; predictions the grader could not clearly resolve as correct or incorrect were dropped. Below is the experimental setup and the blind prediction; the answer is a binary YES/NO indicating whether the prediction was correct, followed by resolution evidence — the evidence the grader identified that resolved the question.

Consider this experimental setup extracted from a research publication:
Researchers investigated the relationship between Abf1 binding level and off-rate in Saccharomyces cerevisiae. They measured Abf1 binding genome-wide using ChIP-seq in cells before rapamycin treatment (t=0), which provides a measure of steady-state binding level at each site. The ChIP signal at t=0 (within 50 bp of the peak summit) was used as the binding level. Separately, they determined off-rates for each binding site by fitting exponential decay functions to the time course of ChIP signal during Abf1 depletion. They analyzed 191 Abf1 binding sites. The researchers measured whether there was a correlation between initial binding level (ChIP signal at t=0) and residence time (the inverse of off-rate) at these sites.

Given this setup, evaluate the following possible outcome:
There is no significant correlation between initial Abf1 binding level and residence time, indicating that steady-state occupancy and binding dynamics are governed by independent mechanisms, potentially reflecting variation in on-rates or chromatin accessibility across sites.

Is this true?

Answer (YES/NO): NO